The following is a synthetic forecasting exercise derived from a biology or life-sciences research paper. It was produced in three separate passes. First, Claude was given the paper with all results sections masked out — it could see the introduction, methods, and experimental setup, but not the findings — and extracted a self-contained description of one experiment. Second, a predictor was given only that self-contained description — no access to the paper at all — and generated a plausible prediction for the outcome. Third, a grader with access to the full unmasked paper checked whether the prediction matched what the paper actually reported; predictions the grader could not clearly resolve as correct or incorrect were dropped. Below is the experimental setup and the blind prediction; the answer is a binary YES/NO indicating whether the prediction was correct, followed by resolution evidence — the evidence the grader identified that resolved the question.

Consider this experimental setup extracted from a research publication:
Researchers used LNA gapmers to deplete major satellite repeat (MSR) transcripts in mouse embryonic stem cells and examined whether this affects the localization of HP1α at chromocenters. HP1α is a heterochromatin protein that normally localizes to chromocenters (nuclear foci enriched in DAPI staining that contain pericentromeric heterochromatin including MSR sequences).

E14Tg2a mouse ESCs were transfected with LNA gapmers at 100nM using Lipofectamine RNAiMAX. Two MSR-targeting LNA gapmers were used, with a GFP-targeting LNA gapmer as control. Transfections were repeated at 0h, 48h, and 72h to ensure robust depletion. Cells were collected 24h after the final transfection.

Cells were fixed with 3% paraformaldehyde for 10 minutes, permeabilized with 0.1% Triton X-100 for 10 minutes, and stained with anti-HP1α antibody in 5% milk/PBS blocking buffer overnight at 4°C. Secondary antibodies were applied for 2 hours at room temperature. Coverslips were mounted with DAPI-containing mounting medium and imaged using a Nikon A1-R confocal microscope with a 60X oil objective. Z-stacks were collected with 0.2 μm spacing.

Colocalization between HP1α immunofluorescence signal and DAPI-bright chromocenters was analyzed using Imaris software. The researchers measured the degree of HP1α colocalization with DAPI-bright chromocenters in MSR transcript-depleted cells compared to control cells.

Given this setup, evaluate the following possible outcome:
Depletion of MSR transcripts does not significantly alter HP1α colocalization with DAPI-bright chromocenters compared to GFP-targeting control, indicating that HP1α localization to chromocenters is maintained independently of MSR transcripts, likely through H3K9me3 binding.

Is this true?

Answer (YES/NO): NO